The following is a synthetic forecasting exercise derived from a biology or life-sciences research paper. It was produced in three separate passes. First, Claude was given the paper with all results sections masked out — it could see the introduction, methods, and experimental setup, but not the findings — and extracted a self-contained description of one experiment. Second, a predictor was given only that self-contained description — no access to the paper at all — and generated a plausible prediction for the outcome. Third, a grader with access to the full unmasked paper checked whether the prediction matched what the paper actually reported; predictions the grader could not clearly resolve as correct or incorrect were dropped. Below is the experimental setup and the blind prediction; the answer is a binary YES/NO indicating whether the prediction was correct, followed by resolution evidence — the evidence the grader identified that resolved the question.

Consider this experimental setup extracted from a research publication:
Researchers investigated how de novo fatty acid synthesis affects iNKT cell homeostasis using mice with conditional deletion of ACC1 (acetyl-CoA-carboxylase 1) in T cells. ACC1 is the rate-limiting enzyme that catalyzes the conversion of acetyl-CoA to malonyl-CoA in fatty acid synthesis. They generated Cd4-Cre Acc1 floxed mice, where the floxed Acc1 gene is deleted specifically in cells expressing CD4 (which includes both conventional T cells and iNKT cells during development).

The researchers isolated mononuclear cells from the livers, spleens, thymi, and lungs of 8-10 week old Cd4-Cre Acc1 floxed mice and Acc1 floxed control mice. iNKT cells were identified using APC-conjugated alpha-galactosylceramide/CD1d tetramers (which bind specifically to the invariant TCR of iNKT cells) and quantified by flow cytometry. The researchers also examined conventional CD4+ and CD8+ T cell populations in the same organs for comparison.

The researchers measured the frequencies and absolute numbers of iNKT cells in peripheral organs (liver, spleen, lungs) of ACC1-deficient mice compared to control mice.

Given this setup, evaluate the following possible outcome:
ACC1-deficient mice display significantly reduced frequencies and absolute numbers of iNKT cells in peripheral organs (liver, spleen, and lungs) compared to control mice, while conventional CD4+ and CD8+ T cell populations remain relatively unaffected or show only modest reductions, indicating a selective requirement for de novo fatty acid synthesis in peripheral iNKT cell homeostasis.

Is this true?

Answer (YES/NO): YES